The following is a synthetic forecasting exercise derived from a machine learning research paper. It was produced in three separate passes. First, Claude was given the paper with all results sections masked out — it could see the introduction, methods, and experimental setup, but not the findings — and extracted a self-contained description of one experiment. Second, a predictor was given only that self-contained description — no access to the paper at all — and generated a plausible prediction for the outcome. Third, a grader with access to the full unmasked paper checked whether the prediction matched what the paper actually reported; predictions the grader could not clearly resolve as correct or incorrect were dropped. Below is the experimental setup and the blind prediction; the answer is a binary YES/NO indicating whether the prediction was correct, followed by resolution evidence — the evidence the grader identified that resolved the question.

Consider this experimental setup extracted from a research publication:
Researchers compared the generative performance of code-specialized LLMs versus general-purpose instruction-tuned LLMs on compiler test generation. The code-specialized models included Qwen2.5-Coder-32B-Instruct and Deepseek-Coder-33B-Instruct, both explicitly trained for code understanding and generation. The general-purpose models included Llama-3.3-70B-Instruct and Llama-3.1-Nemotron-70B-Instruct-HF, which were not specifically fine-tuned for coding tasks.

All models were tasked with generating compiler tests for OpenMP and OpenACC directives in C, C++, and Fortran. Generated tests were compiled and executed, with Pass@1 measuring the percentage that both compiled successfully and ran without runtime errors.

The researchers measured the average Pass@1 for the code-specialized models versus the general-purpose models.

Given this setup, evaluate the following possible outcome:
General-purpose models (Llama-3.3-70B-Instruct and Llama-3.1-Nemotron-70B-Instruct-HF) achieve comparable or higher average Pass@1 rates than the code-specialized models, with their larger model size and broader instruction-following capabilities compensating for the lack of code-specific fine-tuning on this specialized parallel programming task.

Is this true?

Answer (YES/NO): NO